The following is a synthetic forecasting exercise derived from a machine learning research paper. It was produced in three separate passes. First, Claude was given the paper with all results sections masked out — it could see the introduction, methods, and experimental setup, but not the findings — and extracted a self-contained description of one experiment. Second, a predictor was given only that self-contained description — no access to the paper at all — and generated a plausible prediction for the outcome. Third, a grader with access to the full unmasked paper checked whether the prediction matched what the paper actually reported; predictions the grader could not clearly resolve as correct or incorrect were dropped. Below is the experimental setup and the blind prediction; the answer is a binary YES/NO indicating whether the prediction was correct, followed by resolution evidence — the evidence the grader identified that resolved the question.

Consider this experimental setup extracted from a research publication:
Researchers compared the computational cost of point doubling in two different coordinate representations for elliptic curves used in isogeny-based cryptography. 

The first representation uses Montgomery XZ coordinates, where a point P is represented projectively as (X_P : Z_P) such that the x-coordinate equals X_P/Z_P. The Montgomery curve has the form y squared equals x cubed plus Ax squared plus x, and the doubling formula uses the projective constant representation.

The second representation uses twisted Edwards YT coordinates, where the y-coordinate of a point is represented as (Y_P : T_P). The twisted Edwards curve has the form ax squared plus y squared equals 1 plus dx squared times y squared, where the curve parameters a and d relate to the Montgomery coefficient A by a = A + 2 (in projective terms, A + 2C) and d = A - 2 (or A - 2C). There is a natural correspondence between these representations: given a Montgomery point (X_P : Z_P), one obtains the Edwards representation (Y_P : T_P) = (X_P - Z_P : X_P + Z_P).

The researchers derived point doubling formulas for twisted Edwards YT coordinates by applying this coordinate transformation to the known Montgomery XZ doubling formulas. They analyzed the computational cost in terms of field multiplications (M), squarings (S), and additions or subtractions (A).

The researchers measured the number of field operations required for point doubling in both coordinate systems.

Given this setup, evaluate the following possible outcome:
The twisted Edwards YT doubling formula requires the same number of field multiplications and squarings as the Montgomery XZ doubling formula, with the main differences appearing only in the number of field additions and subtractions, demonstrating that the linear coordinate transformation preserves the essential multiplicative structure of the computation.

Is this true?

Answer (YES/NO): NO